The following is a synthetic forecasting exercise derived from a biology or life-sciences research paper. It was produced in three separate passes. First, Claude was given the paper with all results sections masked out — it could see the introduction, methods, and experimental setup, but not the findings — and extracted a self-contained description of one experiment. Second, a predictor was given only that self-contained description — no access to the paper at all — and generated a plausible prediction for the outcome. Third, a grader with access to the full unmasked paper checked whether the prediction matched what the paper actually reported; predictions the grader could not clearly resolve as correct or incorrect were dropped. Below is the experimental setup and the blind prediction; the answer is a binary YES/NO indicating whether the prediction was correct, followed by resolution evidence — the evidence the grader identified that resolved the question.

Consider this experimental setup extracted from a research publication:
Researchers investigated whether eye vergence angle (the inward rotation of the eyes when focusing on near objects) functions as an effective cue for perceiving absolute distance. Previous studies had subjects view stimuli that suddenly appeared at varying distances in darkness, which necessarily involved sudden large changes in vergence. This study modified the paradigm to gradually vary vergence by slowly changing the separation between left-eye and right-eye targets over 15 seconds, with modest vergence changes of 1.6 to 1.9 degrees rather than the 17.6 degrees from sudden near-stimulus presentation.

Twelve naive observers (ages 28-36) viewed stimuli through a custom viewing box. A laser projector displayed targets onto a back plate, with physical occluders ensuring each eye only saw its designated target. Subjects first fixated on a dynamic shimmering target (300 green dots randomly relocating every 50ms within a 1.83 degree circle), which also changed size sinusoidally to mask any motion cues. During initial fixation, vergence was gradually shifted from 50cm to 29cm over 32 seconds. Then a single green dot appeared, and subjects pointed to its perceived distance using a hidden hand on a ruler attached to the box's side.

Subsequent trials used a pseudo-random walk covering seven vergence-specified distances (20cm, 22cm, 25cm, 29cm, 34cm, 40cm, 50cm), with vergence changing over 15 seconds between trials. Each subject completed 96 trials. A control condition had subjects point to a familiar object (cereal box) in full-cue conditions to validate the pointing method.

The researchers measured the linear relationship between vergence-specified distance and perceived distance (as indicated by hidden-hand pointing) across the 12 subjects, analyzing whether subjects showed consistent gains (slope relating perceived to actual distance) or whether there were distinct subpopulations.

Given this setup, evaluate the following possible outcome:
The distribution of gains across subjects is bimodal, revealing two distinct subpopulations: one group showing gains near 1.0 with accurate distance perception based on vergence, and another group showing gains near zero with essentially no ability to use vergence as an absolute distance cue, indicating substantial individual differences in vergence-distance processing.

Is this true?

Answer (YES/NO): YES